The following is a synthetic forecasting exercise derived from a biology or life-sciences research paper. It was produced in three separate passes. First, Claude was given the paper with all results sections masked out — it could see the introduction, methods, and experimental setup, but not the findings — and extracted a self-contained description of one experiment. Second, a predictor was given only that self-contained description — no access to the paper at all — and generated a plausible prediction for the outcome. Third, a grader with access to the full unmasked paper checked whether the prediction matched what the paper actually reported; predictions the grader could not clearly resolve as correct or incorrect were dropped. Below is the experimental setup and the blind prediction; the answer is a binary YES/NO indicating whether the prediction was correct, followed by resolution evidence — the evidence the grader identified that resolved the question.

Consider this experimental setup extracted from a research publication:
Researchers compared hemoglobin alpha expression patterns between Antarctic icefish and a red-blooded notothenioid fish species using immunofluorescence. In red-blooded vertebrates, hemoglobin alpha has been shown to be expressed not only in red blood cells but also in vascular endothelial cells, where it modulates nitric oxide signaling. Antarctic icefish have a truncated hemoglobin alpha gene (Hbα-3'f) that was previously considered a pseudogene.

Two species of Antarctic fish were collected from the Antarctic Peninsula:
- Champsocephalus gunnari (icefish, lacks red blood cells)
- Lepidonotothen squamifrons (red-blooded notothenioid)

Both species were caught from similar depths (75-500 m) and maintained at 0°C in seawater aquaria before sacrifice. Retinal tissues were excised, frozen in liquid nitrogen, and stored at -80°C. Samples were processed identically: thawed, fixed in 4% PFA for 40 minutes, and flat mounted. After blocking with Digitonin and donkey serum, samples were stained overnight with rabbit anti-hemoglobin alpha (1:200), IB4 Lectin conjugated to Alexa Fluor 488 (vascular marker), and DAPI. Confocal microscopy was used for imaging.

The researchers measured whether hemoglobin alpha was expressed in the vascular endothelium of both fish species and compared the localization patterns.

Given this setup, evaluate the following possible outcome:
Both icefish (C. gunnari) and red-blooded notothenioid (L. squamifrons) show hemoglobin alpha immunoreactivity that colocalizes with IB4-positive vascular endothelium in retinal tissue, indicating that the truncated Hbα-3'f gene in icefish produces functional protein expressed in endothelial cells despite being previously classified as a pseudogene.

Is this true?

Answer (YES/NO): YES